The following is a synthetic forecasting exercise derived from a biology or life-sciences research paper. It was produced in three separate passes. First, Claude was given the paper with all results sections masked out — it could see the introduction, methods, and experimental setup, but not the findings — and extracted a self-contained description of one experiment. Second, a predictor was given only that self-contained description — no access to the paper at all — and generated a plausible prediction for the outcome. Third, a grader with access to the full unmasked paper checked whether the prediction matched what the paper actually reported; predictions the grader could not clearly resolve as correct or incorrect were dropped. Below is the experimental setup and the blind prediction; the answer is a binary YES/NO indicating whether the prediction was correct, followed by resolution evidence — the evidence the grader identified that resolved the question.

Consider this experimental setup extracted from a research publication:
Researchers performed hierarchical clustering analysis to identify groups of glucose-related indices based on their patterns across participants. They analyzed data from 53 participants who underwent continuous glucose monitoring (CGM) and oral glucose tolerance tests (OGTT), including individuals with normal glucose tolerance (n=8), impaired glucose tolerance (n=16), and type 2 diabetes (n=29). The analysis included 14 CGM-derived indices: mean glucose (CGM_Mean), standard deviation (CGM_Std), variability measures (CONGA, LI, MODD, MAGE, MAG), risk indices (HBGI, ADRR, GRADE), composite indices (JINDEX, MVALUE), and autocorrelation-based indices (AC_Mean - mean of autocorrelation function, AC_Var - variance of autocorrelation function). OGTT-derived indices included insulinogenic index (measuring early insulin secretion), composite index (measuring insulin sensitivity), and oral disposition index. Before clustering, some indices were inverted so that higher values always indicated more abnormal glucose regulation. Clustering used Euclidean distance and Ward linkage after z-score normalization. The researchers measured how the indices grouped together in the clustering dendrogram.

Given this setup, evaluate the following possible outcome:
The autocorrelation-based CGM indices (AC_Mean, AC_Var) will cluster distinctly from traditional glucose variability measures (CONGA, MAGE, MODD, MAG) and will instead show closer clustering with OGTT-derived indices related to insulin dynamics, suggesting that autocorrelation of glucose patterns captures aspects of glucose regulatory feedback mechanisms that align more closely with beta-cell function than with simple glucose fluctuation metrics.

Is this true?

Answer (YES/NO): NO